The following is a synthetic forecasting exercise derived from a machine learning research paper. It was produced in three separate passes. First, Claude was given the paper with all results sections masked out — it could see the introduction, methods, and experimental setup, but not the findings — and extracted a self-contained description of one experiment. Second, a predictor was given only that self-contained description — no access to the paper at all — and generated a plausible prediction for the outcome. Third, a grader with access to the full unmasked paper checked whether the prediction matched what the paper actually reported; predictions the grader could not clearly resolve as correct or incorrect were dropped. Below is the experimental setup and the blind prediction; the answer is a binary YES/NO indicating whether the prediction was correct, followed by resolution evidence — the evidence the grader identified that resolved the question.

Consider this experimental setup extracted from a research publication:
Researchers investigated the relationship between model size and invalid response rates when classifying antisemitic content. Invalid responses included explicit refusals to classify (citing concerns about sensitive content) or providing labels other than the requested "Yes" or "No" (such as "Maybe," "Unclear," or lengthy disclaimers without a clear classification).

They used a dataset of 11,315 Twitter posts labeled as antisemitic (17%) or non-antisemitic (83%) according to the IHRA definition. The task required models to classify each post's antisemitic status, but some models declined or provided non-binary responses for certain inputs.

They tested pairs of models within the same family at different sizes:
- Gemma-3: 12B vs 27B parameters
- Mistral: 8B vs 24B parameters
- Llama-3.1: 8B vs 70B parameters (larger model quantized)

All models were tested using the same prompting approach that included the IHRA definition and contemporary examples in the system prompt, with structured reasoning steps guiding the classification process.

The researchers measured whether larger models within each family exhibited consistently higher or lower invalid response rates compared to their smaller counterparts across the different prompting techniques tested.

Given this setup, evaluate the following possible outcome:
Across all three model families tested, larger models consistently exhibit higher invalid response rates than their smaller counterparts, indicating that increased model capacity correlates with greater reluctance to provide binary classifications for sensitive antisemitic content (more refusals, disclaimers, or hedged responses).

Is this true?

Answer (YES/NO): NO